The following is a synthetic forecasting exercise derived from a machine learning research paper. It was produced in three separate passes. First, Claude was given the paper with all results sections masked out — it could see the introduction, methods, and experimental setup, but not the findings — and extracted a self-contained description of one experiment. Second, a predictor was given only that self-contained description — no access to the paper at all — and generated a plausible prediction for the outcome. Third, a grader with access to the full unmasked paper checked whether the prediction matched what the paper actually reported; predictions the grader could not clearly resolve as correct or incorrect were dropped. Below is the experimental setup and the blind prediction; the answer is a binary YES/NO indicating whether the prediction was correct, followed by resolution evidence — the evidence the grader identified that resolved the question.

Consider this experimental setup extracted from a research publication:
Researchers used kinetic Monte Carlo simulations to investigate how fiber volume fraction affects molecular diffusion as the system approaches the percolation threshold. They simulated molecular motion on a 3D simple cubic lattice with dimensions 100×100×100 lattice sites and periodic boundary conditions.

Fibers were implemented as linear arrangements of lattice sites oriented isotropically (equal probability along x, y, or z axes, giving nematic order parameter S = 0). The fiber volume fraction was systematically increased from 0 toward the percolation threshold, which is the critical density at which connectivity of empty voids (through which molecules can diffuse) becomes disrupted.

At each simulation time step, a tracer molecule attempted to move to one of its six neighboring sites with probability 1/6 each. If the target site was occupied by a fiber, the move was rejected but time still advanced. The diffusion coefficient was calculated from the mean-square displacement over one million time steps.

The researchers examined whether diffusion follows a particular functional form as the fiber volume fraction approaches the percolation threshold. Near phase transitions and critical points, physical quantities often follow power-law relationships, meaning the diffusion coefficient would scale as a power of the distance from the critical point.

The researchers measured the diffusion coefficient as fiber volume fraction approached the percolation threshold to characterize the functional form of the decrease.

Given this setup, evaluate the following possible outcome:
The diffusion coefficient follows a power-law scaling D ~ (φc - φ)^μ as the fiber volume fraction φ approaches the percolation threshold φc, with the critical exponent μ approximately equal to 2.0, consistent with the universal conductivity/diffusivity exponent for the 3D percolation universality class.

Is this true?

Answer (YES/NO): NO